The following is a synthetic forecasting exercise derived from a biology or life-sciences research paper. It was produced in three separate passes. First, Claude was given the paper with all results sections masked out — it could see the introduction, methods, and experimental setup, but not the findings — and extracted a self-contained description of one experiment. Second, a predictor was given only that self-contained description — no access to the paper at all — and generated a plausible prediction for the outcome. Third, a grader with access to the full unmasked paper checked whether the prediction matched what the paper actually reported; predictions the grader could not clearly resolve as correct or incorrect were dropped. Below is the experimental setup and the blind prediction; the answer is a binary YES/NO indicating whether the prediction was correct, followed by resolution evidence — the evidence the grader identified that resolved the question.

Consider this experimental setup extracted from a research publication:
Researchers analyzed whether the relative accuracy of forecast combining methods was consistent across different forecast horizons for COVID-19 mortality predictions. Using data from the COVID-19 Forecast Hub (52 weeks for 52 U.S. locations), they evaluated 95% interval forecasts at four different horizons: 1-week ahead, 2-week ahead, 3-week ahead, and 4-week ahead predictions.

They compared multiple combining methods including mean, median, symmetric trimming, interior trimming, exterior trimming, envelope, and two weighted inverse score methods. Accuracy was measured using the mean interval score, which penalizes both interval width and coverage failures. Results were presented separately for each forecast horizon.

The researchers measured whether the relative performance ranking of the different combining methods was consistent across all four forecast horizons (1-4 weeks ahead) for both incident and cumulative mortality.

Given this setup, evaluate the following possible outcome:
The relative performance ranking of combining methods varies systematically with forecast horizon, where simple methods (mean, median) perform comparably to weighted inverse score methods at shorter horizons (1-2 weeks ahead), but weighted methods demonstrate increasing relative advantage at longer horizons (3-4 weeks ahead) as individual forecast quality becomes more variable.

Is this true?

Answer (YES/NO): NO